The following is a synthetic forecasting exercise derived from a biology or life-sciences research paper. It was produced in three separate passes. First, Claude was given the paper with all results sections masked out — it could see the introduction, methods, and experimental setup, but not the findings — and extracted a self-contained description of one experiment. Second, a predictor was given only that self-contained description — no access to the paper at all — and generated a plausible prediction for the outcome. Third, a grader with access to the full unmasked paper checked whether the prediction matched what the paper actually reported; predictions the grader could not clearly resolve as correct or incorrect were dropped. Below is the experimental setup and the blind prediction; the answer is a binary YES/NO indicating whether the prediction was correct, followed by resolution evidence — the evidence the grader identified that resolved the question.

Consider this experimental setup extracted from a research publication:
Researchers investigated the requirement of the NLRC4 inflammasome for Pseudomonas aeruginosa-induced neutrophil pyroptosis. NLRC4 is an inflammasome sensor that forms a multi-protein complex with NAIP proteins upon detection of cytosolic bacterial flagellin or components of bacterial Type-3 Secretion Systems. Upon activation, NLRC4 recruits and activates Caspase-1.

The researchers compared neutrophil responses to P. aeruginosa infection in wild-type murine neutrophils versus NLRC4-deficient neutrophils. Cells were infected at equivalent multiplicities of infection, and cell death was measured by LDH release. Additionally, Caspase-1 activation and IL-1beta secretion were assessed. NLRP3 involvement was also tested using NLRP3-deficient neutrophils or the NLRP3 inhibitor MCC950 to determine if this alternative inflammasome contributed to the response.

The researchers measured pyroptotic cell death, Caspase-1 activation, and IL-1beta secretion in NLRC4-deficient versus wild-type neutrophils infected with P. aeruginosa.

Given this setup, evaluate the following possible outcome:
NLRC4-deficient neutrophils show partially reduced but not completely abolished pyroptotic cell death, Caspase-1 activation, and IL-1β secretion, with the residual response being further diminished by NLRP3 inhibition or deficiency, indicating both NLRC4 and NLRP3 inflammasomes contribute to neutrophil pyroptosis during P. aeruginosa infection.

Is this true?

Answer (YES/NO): NO